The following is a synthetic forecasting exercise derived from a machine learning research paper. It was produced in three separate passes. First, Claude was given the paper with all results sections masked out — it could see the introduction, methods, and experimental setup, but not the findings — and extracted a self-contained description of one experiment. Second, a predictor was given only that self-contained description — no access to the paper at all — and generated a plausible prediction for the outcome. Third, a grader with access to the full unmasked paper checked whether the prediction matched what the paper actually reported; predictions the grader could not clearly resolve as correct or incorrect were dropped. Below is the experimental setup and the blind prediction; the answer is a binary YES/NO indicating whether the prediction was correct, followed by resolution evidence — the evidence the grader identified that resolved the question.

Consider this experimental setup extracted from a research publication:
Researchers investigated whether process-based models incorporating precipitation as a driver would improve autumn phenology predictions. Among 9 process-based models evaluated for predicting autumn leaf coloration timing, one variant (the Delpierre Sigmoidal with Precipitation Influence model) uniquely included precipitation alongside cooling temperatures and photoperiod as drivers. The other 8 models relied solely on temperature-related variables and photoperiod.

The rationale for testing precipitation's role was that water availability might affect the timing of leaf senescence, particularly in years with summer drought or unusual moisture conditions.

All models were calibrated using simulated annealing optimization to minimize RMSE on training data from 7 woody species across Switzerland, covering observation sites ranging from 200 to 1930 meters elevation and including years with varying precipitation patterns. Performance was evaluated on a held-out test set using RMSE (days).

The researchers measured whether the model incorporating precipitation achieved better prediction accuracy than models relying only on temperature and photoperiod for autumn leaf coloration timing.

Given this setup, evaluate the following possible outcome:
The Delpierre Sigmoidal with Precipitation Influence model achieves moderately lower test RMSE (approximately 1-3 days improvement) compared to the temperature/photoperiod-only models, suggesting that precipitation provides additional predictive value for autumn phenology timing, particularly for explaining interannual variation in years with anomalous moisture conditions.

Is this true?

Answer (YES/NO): NO